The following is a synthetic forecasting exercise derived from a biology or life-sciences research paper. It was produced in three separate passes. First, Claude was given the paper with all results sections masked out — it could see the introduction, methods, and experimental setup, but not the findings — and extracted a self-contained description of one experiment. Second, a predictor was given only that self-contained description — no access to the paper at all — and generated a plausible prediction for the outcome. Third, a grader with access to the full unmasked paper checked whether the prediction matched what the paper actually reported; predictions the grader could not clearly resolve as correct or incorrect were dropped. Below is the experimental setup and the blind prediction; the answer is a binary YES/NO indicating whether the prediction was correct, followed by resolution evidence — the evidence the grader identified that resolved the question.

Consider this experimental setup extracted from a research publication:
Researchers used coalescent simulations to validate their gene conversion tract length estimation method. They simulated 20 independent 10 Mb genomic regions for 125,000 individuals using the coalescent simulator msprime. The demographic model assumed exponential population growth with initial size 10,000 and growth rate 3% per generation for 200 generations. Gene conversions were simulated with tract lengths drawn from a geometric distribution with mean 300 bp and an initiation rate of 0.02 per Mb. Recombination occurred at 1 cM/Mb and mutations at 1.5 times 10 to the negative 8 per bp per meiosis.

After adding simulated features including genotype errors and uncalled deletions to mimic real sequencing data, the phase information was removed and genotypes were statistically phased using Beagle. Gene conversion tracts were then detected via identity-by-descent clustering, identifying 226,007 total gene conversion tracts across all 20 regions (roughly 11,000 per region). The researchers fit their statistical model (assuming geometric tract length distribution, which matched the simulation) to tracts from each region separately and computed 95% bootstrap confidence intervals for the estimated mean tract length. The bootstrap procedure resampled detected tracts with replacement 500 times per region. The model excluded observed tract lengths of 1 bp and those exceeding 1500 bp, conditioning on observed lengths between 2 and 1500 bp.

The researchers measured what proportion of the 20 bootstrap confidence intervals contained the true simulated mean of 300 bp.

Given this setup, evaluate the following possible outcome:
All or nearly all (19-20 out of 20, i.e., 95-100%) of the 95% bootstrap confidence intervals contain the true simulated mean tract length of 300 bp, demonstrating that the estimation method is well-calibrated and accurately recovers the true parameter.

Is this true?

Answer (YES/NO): NO